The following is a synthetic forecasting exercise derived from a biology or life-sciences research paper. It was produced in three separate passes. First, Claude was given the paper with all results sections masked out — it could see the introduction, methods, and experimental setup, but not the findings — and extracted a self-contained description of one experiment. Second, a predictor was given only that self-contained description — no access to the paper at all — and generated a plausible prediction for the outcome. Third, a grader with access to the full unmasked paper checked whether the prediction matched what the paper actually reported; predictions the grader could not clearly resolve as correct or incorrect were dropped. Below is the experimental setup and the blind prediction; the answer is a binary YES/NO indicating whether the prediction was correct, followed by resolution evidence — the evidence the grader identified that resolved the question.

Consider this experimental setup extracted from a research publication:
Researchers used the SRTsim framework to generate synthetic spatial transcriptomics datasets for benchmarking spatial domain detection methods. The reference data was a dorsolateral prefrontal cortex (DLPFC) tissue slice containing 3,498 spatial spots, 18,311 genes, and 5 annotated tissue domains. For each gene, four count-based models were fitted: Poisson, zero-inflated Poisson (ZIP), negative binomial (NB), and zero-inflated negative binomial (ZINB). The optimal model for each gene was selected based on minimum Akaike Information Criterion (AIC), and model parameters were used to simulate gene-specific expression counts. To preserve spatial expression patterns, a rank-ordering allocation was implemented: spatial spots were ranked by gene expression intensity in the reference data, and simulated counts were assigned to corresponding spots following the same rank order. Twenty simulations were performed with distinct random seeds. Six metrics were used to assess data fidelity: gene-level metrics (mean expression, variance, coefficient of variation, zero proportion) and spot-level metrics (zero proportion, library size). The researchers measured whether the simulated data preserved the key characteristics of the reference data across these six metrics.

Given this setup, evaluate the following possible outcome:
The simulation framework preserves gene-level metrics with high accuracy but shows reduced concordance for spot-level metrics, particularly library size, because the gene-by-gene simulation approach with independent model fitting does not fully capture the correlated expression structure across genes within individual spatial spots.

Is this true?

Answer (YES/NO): NO